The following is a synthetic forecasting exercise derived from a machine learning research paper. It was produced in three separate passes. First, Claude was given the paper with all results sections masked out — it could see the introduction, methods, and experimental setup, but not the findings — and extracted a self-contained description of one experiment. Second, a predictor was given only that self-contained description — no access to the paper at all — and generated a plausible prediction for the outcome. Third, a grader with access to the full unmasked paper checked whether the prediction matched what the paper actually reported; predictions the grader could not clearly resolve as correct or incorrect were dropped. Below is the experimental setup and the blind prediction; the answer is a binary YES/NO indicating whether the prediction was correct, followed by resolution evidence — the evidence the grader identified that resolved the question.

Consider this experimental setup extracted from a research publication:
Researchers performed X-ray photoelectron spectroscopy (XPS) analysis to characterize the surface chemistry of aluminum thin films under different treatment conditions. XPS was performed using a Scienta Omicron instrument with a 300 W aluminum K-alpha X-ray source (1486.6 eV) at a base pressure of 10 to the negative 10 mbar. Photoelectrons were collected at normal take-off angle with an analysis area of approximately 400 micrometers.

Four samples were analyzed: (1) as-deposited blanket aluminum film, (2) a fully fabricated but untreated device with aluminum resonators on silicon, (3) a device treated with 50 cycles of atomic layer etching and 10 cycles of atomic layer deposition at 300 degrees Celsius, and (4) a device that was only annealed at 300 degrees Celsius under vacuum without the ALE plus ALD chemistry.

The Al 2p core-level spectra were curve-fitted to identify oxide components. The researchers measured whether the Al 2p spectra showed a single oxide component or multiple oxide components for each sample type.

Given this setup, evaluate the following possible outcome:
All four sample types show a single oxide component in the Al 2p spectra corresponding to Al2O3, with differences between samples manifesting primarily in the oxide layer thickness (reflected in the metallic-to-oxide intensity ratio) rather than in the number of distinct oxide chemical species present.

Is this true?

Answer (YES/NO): NO